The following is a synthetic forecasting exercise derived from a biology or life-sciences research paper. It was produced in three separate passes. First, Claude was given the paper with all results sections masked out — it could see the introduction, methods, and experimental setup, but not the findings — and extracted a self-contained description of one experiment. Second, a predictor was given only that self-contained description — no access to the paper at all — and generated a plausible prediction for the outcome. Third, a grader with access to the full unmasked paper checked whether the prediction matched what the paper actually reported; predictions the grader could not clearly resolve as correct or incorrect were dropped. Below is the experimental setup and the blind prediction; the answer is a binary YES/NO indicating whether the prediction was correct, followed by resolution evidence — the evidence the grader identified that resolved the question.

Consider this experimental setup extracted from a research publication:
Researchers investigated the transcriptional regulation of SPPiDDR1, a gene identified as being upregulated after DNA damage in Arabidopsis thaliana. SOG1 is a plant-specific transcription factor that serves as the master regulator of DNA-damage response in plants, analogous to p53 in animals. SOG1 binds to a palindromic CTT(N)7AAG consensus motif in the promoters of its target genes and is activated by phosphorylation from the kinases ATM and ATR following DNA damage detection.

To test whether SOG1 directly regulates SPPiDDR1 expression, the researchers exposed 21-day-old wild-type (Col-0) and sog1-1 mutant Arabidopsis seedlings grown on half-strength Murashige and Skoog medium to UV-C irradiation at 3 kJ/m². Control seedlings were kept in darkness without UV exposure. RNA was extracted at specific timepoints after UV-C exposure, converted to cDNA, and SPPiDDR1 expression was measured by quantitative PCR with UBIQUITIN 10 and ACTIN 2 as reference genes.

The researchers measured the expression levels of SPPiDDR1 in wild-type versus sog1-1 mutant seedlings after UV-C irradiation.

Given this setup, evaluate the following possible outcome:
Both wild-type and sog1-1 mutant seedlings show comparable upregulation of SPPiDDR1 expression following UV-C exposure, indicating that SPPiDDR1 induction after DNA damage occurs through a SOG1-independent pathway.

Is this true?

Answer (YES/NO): NO